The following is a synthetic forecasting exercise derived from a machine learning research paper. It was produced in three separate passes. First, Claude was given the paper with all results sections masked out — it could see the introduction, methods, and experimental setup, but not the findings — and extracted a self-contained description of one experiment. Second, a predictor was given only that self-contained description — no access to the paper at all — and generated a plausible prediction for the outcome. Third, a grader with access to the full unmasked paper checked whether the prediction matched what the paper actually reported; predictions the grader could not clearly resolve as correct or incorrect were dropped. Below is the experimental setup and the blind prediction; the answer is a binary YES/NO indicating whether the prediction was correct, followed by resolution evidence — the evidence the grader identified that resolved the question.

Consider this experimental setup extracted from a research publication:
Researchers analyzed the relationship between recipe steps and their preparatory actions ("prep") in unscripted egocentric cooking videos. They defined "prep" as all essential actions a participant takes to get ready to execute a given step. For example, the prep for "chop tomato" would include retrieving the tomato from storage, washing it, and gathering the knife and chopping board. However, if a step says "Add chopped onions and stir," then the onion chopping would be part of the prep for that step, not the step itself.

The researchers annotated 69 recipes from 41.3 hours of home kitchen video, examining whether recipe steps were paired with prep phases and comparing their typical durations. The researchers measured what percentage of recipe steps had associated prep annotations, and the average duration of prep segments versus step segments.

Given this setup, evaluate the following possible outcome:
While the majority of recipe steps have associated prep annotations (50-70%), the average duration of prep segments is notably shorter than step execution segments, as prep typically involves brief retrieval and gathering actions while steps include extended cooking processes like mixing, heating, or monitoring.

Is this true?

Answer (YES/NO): NO